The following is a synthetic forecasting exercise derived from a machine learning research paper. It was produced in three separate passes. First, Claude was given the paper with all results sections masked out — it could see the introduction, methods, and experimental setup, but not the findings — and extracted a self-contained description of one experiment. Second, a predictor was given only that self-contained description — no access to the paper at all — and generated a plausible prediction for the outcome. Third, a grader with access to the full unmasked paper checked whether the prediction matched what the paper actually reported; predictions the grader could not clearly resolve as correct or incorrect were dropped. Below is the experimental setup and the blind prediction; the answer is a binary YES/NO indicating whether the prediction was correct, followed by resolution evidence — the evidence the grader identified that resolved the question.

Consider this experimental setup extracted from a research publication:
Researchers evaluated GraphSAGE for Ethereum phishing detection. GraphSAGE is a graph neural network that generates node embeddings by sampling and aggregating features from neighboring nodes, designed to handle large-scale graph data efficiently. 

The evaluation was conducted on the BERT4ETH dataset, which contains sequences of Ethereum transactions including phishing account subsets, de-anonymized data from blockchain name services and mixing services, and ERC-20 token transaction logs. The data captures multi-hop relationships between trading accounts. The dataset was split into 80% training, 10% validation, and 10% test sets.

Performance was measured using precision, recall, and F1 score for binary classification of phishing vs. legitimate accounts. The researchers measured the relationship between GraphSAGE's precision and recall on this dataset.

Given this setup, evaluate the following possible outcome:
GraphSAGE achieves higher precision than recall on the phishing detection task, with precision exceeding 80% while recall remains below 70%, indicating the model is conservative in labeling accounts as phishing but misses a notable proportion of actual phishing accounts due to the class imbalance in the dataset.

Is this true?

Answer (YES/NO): NO